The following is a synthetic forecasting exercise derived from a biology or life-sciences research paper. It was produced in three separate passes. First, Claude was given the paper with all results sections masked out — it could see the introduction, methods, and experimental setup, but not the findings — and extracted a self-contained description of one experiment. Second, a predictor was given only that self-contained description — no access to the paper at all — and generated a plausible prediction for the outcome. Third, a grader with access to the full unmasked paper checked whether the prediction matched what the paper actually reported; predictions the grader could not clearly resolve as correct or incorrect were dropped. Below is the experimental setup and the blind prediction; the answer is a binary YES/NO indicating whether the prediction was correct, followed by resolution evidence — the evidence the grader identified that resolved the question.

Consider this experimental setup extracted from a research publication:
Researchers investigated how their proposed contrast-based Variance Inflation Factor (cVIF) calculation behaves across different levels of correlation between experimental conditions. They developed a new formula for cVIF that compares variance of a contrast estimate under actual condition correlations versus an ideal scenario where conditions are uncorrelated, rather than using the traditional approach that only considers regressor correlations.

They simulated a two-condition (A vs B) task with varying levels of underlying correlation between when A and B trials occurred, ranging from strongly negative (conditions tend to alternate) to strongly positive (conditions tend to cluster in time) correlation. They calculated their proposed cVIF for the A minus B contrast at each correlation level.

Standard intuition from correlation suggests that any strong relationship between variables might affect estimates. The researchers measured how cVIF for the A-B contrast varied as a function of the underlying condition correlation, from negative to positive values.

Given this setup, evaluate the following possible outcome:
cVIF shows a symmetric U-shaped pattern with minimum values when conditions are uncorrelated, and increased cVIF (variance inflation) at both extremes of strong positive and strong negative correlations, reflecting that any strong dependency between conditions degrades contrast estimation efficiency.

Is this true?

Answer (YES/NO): NO